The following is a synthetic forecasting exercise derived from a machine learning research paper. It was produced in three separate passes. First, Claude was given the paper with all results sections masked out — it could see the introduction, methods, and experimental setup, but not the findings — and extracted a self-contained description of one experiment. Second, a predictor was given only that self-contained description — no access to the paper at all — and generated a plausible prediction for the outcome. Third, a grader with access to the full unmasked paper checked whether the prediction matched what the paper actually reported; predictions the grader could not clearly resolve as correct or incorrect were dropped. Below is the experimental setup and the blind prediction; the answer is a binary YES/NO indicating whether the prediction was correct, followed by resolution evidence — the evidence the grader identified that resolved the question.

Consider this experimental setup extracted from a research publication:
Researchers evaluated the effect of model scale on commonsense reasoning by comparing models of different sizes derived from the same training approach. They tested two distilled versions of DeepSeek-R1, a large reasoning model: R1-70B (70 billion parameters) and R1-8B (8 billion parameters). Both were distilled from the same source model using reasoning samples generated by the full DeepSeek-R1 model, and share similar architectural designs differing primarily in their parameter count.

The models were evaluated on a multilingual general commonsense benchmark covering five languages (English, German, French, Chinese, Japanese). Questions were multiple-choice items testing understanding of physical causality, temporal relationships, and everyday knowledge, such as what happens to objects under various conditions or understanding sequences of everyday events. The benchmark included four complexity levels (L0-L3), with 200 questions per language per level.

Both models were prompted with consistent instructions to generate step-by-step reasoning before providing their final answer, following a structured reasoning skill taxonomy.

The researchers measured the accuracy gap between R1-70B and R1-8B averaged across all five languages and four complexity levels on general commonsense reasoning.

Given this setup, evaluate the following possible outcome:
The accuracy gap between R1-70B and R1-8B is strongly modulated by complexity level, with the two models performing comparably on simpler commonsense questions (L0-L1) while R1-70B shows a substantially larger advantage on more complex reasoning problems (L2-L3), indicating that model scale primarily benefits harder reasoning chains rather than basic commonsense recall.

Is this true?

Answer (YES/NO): NO